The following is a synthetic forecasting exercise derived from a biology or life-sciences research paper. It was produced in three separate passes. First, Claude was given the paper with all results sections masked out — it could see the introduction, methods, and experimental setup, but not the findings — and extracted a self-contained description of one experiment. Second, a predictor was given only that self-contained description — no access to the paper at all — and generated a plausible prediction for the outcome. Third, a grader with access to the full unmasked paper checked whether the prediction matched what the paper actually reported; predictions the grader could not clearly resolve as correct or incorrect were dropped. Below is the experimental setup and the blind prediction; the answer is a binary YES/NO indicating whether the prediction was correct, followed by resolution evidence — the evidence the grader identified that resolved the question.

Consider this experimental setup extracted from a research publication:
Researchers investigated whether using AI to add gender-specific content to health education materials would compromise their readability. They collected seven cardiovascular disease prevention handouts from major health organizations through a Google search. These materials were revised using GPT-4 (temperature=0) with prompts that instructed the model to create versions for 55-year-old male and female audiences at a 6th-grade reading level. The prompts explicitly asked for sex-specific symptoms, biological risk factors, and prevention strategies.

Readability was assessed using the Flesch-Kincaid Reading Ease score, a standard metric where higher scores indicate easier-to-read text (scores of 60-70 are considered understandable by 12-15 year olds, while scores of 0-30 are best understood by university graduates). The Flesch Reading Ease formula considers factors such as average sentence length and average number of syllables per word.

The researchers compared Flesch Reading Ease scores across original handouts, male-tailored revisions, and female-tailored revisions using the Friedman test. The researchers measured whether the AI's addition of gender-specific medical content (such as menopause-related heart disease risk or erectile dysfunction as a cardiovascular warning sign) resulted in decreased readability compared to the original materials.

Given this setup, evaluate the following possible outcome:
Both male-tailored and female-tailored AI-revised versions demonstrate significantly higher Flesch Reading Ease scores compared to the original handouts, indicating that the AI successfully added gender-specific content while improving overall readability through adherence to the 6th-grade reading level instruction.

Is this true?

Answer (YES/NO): NO